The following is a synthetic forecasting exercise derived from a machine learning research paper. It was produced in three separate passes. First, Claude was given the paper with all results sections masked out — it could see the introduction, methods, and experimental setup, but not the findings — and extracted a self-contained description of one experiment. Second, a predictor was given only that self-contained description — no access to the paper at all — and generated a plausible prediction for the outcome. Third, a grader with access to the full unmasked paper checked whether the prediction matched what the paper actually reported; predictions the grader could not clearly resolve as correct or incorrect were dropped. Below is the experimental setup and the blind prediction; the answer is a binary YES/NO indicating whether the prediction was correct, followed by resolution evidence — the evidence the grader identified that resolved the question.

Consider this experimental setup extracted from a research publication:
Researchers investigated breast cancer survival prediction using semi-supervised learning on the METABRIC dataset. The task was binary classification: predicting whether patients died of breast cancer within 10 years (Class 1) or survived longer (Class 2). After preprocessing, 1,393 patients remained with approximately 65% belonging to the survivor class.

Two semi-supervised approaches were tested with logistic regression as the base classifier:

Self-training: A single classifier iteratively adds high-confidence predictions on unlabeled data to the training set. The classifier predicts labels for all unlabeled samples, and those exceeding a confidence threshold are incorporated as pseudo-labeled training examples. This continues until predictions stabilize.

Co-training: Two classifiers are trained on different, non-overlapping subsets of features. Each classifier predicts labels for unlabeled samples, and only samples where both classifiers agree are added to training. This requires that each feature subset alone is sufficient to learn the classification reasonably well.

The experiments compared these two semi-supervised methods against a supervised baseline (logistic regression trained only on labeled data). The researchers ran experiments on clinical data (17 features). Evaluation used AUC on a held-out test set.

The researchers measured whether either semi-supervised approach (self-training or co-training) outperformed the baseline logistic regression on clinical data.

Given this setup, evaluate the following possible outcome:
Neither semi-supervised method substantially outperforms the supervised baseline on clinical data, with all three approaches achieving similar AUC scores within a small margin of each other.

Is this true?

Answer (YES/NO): NO